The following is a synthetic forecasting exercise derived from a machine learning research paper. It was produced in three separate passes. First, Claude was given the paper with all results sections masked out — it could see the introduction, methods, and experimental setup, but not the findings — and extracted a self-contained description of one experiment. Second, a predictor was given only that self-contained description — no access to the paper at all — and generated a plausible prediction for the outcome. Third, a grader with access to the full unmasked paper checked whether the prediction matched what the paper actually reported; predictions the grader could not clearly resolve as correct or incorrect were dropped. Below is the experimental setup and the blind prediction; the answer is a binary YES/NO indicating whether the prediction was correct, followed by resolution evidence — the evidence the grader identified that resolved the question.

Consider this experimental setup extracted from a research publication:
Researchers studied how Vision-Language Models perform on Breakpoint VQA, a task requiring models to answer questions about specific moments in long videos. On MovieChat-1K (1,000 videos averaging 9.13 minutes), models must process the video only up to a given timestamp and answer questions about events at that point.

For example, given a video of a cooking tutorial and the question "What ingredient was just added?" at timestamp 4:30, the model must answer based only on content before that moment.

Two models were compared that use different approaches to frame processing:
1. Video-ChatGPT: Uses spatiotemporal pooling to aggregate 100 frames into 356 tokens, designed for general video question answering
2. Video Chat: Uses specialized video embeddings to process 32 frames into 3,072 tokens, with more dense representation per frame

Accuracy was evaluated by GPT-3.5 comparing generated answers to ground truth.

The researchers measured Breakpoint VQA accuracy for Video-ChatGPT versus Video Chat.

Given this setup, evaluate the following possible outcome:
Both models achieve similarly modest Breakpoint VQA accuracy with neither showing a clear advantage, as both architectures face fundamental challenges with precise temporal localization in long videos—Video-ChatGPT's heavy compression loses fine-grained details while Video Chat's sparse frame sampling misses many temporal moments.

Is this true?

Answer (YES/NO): YES